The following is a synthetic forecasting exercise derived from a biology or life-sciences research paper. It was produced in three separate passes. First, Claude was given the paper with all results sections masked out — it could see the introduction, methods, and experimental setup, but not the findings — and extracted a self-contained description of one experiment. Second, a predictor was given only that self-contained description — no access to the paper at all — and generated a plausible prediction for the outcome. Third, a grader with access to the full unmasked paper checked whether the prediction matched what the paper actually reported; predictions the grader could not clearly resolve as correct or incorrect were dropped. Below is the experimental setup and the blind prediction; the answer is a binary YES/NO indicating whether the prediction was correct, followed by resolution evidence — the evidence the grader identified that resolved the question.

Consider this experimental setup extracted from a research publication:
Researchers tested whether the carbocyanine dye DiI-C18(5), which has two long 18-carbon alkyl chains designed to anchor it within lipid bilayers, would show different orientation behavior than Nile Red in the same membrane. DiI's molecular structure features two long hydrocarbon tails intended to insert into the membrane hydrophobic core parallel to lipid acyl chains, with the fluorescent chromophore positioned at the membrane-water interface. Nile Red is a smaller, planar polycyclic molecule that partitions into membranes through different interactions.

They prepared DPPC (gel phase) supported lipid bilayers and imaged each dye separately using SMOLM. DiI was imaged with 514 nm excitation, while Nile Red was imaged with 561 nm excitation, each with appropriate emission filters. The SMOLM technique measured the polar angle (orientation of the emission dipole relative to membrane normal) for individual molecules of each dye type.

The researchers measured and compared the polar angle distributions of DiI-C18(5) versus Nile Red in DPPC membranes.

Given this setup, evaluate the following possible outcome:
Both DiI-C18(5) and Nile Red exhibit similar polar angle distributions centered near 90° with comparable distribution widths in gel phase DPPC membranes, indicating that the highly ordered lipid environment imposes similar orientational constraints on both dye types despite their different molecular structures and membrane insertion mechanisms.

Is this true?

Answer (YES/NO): NO